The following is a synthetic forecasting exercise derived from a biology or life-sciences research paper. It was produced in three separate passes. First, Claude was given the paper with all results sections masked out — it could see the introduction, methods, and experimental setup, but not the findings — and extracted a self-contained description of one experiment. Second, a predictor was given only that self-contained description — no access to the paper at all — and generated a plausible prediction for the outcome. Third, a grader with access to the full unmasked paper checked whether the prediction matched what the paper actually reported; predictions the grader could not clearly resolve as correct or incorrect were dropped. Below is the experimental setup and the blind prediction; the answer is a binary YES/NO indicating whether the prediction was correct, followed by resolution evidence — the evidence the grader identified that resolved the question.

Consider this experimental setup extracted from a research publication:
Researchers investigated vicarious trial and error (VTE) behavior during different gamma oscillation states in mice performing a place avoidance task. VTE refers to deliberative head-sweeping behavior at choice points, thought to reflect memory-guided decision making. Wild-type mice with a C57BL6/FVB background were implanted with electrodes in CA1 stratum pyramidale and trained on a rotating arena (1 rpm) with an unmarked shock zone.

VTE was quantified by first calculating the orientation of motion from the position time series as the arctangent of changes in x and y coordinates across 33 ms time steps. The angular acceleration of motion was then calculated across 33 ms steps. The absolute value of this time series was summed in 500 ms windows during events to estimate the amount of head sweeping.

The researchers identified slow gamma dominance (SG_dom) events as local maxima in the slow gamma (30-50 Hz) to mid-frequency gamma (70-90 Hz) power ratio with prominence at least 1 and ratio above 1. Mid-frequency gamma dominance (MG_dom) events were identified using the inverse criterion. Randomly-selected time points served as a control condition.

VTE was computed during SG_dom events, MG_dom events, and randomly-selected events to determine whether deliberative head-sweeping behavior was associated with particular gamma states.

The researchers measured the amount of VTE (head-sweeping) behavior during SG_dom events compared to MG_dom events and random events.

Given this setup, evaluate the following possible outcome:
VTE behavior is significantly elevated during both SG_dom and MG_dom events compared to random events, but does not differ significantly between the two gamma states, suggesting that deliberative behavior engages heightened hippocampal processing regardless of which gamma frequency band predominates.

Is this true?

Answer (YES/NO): NO